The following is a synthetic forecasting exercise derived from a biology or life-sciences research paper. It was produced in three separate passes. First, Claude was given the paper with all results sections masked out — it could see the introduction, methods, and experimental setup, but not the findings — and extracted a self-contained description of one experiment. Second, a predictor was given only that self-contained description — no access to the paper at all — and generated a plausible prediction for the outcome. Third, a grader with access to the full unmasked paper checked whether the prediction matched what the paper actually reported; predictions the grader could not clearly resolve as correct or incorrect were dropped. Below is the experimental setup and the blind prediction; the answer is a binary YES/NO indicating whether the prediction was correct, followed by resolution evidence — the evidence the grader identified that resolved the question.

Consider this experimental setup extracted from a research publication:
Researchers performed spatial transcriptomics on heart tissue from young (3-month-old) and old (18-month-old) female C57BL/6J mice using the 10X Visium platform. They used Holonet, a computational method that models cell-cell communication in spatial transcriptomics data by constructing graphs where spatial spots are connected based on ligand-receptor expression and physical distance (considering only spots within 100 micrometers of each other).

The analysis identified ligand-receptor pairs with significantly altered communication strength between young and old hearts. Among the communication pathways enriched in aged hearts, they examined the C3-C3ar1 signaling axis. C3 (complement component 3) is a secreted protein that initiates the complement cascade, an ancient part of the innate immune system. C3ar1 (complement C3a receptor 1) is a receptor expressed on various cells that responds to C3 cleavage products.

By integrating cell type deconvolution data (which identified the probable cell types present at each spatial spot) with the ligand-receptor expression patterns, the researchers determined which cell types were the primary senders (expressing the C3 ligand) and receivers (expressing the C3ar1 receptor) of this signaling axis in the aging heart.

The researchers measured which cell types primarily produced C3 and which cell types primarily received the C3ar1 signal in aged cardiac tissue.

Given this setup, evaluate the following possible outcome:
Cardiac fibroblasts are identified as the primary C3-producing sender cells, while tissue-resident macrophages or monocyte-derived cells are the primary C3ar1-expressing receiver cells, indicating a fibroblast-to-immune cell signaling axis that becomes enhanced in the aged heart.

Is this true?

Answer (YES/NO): YES